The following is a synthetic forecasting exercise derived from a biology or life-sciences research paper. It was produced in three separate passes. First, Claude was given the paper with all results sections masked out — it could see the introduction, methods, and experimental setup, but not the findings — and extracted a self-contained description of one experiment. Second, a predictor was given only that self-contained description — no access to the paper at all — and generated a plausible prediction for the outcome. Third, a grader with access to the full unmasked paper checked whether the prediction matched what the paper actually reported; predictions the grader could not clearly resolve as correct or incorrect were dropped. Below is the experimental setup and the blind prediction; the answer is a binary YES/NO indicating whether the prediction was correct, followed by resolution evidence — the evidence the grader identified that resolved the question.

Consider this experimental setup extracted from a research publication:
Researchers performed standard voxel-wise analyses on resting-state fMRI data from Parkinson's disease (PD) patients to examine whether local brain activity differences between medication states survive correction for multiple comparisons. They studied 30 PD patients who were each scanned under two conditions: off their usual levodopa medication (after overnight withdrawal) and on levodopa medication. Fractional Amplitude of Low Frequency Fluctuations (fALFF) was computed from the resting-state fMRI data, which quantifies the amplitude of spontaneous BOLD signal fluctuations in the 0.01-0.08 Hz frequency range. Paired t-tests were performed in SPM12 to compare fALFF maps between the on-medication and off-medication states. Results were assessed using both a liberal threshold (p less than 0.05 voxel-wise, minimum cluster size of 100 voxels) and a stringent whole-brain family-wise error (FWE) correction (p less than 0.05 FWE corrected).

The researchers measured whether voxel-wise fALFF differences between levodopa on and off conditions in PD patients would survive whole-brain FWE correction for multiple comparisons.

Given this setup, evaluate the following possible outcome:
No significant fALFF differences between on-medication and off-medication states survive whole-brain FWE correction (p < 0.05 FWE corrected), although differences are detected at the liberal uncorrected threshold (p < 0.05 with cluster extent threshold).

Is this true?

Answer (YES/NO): YES